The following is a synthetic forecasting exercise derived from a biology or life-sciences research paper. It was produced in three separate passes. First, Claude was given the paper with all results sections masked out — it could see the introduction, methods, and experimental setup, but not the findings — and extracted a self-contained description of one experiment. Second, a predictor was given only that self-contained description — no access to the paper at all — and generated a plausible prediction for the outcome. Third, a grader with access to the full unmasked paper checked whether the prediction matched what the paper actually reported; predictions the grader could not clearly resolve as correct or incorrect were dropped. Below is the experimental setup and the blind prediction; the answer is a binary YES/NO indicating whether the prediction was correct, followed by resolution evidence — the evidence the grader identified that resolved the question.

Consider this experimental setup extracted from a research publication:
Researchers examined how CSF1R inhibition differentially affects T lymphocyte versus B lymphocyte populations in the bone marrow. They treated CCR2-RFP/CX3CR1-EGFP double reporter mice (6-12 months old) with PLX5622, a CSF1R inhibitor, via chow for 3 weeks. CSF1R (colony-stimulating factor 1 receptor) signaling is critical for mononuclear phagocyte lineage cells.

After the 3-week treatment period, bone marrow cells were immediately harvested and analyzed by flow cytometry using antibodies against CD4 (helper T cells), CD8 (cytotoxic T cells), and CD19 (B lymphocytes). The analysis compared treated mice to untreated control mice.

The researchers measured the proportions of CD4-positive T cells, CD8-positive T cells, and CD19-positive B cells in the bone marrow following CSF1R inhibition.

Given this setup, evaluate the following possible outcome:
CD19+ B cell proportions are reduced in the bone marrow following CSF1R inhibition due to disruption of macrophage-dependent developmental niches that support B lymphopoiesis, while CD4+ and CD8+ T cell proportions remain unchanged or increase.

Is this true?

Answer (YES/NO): NO